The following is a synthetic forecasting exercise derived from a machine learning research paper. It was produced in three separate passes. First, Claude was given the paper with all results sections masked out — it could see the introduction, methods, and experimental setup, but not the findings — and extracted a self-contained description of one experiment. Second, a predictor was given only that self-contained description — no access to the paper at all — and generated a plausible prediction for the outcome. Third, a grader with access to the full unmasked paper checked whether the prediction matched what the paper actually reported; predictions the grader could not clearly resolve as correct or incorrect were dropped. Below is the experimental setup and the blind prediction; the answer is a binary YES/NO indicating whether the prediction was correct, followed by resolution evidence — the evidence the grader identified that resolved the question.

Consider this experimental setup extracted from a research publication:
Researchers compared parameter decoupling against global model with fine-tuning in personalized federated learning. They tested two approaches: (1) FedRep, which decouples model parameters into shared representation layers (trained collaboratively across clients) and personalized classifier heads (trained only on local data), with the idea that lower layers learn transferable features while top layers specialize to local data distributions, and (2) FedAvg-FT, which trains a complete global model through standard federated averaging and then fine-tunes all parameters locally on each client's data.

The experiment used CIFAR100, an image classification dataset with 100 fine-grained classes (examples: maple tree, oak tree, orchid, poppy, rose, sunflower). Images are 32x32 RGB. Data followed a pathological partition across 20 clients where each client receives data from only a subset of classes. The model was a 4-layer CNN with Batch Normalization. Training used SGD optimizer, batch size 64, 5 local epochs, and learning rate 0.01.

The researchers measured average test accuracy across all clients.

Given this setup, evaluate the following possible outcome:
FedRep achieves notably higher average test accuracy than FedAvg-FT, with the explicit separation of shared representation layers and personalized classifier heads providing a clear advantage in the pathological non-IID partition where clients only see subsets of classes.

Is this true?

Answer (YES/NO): NO